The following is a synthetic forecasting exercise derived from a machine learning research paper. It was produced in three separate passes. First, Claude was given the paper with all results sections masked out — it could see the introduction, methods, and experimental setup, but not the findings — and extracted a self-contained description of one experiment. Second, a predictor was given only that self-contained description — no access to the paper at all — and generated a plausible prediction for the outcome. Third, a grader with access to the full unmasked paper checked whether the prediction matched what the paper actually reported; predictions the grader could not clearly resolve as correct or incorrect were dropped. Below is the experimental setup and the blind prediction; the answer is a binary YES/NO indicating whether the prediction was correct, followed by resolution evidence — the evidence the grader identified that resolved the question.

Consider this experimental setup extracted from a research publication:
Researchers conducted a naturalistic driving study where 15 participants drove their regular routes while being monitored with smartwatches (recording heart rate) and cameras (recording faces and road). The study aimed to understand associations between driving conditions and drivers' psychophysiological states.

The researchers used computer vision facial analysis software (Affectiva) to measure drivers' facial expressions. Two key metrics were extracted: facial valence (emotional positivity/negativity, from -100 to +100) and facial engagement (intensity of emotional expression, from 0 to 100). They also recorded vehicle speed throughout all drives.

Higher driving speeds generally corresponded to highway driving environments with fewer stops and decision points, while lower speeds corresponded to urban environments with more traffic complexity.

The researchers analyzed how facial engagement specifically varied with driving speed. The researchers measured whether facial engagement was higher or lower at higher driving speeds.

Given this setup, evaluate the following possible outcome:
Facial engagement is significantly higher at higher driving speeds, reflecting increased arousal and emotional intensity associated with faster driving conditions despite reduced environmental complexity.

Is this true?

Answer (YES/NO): NO